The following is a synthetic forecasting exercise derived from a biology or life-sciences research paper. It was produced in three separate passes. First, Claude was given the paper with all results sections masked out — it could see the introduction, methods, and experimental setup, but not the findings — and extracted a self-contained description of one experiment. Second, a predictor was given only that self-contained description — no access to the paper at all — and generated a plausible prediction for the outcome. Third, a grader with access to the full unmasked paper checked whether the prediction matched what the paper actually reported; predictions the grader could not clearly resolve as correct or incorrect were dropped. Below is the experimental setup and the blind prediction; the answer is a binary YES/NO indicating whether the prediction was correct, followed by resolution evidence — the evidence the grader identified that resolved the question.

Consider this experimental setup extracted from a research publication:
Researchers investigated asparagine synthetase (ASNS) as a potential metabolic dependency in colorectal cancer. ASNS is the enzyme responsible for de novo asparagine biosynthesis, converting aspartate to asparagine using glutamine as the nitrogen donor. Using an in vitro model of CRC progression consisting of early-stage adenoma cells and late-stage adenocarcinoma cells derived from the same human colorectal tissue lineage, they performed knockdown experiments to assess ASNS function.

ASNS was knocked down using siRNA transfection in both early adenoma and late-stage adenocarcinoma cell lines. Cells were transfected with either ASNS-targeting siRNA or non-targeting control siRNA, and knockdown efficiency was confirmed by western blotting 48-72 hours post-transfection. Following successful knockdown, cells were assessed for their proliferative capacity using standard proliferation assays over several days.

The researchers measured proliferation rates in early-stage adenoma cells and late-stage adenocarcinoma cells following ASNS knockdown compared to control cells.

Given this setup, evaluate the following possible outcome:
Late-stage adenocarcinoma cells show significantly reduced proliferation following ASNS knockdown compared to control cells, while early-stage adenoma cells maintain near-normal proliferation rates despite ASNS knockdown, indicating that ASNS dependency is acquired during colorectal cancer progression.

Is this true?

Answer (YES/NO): YES